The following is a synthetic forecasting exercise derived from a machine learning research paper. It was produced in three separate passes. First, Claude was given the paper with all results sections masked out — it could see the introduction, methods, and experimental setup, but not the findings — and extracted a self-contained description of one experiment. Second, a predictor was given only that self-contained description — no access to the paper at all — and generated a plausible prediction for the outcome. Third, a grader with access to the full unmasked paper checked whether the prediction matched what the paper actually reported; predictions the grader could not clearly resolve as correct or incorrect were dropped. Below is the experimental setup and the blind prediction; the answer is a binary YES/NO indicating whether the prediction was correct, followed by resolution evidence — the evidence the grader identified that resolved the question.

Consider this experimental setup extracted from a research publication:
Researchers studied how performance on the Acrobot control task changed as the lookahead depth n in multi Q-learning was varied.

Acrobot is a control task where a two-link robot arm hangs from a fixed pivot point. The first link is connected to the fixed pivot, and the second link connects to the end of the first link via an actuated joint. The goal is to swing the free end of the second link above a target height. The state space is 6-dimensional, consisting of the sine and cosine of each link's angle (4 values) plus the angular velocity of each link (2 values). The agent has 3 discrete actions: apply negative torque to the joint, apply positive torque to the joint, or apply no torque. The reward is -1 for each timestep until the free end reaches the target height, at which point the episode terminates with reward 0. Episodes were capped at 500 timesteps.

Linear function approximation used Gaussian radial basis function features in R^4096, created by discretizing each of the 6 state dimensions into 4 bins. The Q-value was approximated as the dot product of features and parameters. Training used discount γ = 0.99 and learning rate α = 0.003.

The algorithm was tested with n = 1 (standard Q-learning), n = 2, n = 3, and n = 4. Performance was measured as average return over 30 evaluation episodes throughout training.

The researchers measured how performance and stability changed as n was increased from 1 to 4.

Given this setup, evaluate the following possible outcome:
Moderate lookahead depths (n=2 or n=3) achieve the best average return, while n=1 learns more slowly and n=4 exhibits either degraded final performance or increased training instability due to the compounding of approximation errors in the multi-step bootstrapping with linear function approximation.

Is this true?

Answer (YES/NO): NO